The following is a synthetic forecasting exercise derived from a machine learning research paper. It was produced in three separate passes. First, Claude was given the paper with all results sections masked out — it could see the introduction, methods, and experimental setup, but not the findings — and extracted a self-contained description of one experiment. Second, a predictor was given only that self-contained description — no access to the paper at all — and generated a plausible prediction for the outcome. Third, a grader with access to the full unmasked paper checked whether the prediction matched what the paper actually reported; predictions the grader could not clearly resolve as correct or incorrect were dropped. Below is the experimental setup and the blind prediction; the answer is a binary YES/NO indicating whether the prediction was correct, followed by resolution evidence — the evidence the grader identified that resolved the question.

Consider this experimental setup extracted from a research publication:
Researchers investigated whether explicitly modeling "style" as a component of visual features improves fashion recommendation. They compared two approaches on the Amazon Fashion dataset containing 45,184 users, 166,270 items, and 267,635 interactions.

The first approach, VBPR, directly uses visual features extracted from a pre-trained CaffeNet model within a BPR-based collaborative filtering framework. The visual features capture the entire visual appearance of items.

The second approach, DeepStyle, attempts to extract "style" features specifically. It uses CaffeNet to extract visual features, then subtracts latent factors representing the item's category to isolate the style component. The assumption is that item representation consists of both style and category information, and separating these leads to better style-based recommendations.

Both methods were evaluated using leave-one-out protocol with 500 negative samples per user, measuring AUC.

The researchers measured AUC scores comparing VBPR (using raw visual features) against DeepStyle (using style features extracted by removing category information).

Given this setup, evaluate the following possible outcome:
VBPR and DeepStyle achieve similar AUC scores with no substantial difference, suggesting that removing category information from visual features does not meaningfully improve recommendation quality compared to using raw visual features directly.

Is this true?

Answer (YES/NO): NO